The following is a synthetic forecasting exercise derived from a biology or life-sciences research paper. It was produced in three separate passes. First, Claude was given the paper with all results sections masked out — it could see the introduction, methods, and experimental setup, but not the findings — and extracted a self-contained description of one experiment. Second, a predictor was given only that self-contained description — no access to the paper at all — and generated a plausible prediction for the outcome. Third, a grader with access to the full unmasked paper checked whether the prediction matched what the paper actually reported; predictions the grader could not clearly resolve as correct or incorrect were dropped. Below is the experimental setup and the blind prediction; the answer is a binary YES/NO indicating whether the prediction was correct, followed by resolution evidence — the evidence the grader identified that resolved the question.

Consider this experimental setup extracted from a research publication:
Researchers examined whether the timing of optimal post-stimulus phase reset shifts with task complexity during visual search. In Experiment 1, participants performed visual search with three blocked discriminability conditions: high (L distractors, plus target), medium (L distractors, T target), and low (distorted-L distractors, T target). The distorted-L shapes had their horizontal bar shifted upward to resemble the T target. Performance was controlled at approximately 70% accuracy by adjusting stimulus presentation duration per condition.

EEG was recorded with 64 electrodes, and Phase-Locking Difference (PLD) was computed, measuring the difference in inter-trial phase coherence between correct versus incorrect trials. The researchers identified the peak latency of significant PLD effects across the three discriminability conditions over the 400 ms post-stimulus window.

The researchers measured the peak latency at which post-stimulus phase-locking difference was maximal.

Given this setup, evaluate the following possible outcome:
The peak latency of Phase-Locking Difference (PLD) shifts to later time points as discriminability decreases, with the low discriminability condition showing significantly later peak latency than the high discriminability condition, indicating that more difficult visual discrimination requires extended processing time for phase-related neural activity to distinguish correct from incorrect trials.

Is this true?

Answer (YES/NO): NO